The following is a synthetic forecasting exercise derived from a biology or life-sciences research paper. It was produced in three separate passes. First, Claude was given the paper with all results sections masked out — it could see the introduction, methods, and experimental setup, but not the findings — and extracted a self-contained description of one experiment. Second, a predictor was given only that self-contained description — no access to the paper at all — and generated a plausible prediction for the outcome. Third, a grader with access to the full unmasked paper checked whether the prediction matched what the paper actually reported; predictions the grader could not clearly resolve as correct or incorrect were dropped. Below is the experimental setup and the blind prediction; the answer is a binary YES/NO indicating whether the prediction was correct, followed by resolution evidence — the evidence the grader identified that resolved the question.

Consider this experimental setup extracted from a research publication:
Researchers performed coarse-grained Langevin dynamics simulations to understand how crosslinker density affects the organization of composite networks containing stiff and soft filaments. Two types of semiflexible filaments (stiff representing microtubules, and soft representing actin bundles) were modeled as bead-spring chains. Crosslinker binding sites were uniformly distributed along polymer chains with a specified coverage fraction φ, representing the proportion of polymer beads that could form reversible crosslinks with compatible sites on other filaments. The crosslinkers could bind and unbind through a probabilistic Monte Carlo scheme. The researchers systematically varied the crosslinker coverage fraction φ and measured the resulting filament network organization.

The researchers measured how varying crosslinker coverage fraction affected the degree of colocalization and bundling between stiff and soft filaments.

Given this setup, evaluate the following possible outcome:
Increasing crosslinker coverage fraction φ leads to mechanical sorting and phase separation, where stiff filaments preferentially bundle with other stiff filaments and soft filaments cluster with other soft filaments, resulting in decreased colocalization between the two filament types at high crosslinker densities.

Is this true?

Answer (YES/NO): NO